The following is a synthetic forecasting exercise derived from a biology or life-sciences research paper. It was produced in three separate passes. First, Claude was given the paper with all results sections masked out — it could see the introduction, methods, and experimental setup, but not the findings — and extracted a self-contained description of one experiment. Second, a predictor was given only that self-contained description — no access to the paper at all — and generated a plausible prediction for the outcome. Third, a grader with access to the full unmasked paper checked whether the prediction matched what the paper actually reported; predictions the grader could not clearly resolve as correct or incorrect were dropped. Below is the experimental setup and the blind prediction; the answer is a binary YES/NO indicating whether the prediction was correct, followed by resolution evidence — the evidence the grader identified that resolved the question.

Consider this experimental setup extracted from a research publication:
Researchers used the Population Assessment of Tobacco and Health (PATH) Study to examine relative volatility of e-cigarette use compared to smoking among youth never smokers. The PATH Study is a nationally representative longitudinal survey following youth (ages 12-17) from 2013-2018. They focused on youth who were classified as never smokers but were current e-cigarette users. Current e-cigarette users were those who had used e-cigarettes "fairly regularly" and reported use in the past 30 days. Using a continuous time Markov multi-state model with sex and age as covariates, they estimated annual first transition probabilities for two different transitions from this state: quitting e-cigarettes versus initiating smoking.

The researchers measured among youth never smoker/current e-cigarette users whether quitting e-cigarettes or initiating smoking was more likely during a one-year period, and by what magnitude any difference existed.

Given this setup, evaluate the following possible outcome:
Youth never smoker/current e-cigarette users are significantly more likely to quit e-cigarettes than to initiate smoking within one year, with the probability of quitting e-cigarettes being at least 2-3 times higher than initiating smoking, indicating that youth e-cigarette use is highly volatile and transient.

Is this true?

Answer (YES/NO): YES